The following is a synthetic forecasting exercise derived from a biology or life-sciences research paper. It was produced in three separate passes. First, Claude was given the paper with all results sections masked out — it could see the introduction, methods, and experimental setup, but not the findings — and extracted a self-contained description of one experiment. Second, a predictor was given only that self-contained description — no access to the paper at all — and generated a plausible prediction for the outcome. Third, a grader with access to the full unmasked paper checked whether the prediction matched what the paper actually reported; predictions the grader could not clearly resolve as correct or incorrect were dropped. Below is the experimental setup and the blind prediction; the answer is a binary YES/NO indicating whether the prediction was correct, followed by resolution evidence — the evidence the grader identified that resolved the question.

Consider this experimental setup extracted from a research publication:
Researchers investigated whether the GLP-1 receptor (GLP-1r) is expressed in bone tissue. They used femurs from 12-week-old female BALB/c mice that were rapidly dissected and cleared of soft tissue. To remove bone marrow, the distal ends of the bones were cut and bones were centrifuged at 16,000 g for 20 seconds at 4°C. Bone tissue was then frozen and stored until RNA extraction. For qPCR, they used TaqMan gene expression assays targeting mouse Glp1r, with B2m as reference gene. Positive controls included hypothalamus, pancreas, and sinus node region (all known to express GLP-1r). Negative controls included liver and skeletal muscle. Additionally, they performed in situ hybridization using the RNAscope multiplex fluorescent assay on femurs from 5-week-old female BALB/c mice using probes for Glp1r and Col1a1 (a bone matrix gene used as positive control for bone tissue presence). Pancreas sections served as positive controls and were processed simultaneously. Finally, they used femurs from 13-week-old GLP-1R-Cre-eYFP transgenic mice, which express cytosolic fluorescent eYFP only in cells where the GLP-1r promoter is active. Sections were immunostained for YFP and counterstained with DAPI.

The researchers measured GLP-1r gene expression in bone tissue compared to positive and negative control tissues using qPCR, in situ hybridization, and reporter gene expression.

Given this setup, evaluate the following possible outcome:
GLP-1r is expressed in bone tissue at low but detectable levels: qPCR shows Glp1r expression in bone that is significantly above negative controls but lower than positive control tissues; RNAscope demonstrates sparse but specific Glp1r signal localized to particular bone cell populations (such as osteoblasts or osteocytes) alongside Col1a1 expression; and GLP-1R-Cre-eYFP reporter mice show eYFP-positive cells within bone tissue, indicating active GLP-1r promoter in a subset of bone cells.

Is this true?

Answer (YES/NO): NO